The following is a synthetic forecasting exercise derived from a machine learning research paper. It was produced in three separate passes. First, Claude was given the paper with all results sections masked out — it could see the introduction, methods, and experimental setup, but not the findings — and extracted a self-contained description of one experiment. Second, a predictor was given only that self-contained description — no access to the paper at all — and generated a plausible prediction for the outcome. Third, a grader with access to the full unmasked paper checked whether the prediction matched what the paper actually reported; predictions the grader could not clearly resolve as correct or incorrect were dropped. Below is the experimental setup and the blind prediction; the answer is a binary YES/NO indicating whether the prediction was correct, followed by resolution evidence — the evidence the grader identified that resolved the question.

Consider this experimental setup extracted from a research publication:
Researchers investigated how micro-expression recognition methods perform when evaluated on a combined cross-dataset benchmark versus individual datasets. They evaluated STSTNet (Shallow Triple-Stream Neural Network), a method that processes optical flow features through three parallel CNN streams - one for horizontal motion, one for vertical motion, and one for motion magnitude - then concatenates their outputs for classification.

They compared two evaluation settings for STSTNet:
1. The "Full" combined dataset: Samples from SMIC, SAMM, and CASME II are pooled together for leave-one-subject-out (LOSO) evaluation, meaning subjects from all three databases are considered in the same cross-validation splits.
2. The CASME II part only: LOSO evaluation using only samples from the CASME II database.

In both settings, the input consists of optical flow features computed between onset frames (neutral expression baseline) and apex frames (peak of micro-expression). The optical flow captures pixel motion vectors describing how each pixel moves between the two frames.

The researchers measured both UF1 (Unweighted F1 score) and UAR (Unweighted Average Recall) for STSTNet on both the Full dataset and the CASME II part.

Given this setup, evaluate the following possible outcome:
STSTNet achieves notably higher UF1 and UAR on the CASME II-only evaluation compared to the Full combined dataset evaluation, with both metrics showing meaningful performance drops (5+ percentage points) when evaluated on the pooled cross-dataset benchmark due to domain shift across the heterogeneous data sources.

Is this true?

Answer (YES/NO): YES